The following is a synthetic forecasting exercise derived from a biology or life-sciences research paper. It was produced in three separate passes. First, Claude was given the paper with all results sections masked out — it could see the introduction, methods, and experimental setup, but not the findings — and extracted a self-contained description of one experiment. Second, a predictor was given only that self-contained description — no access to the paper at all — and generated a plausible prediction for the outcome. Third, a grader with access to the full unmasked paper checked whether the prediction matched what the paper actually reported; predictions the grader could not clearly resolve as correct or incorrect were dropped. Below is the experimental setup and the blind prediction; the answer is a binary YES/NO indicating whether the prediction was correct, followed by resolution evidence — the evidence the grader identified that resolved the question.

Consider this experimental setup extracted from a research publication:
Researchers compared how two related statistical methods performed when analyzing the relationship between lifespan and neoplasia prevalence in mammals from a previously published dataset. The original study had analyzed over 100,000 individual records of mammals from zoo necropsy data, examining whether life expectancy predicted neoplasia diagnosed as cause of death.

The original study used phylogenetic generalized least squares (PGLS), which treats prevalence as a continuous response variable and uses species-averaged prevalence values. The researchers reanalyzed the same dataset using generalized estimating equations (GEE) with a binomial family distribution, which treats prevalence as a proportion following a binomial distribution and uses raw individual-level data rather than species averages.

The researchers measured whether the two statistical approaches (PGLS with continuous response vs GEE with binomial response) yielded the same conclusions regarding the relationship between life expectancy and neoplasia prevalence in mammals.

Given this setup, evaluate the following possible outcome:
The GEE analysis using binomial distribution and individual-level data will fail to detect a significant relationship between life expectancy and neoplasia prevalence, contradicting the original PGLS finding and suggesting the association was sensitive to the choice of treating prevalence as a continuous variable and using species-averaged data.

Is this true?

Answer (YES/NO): NO